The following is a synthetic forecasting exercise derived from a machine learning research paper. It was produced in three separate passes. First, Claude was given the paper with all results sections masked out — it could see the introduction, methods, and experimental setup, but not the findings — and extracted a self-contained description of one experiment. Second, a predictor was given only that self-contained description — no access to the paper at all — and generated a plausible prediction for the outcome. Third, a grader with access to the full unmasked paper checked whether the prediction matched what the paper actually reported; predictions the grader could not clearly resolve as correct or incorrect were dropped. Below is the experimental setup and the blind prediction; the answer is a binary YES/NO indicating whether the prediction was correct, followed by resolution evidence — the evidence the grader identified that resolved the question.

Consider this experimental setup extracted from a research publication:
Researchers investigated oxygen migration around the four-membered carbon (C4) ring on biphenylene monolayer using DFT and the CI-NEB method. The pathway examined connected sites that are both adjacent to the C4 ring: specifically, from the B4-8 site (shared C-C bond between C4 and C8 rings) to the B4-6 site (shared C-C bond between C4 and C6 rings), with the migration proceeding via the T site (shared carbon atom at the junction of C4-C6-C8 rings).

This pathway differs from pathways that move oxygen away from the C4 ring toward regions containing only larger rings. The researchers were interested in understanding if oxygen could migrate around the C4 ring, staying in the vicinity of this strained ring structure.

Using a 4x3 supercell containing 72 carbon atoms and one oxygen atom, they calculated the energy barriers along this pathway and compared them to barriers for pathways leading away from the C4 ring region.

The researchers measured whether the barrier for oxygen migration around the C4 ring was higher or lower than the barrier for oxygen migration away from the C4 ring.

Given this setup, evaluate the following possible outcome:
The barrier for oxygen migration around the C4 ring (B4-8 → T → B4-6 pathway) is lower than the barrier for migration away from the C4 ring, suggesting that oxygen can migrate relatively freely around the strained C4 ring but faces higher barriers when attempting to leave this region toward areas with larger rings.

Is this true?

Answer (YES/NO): YES